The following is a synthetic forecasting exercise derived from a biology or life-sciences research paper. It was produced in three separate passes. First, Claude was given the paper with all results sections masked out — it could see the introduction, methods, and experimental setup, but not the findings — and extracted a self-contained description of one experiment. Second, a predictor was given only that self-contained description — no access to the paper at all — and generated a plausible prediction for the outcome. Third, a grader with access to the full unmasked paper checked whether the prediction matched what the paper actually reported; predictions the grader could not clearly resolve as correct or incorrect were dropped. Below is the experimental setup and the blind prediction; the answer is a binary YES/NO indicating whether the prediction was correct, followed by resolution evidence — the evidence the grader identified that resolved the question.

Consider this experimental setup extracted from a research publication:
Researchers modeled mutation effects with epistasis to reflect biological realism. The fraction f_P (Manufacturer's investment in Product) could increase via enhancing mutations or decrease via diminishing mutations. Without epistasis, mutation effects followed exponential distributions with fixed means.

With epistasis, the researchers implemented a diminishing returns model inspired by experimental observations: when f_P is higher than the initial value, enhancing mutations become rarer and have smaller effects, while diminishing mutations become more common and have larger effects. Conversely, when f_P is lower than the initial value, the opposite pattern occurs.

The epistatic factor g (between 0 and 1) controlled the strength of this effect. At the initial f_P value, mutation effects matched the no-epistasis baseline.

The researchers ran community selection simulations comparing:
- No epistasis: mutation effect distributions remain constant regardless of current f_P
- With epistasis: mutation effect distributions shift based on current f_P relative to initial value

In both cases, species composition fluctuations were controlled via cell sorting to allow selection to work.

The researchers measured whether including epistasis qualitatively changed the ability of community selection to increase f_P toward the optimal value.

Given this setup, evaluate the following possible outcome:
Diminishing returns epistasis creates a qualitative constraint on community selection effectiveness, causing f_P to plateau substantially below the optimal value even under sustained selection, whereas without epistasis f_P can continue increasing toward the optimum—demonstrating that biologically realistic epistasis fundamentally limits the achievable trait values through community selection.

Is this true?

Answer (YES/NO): NO